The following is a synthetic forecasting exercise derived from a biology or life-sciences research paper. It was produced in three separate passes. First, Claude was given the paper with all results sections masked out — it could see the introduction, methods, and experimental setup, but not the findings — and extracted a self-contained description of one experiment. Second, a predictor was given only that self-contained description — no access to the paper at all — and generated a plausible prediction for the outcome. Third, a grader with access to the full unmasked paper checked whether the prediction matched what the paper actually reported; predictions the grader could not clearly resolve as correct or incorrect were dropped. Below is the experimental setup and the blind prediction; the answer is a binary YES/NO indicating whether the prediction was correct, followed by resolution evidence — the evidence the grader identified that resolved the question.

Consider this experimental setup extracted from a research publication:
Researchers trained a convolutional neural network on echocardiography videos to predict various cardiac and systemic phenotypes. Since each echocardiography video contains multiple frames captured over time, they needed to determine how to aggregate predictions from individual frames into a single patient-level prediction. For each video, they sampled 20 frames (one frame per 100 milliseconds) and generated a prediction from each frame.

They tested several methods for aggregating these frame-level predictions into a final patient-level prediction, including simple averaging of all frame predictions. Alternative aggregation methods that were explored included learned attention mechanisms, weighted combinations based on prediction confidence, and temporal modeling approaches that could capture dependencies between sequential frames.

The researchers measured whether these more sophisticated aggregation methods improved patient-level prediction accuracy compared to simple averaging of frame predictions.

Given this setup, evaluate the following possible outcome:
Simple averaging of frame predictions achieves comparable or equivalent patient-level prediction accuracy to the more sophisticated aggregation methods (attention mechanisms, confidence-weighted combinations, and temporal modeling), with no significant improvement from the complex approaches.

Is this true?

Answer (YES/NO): YES